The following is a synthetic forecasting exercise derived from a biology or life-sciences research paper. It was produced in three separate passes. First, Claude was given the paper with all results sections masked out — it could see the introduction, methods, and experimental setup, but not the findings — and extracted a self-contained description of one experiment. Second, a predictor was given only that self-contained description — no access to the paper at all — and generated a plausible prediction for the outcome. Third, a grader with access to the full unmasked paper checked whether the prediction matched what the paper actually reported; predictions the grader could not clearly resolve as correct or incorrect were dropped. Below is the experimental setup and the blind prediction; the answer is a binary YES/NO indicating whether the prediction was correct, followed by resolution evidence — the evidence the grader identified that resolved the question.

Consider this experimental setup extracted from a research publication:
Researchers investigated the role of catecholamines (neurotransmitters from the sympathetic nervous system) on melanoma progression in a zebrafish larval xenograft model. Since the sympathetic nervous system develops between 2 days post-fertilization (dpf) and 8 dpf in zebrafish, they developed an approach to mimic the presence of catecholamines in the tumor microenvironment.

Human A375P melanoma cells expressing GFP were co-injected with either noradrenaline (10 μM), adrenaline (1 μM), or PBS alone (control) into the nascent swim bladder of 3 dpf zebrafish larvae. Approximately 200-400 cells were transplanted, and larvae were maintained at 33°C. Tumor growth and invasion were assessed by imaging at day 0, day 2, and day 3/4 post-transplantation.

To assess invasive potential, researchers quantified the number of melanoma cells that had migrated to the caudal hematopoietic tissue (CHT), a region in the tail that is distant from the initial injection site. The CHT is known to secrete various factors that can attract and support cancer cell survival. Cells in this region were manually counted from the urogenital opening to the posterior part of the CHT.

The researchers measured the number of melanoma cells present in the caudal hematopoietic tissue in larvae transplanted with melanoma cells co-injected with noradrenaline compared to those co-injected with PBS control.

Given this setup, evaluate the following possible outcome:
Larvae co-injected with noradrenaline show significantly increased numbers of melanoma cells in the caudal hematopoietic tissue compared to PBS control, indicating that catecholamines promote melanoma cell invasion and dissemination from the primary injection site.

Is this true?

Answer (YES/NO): YES